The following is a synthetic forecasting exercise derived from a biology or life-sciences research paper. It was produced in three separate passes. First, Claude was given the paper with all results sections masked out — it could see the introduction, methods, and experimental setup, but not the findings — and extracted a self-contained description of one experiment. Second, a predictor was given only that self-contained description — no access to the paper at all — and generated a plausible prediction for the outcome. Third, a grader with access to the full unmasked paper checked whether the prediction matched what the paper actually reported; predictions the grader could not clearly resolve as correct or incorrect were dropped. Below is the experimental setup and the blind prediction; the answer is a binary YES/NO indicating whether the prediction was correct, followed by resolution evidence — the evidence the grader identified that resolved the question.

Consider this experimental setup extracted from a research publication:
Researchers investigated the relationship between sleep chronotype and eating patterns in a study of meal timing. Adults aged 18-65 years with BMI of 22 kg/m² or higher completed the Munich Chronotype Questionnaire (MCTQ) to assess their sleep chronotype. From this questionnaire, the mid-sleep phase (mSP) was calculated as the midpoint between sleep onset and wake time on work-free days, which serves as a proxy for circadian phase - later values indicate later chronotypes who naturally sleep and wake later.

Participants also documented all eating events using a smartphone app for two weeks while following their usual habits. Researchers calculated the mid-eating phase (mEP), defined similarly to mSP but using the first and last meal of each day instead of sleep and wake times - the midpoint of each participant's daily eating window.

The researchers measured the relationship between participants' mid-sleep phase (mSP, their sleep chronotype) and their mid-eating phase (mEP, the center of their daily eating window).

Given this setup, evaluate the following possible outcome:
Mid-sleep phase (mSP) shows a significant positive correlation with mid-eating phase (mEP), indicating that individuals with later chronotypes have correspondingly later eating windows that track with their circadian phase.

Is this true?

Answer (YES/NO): YES